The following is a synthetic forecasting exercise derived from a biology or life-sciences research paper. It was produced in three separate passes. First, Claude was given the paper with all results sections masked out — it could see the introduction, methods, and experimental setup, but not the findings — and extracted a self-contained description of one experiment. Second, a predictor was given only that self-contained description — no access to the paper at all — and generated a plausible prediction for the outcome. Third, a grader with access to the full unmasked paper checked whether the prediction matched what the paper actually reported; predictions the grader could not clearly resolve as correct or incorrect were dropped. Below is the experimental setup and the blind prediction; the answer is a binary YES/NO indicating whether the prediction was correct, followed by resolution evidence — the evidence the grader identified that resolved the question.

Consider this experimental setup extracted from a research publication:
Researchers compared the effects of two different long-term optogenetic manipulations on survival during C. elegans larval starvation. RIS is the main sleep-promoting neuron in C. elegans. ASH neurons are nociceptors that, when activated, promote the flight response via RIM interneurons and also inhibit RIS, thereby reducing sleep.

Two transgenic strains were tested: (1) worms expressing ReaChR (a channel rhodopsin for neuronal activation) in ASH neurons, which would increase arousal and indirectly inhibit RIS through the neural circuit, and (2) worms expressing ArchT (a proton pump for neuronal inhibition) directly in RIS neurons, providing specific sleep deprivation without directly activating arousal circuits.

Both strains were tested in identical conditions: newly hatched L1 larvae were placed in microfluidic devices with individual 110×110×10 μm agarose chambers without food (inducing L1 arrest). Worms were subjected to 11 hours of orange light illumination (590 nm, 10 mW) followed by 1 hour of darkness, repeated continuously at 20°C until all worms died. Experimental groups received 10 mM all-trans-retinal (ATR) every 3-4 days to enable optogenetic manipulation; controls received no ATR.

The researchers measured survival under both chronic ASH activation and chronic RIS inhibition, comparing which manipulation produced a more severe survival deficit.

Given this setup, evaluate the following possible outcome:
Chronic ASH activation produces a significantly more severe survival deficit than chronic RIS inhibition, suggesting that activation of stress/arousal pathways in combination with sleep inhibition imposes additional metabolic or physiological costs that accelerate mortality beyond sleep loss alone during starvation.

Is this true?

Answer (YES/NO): YES